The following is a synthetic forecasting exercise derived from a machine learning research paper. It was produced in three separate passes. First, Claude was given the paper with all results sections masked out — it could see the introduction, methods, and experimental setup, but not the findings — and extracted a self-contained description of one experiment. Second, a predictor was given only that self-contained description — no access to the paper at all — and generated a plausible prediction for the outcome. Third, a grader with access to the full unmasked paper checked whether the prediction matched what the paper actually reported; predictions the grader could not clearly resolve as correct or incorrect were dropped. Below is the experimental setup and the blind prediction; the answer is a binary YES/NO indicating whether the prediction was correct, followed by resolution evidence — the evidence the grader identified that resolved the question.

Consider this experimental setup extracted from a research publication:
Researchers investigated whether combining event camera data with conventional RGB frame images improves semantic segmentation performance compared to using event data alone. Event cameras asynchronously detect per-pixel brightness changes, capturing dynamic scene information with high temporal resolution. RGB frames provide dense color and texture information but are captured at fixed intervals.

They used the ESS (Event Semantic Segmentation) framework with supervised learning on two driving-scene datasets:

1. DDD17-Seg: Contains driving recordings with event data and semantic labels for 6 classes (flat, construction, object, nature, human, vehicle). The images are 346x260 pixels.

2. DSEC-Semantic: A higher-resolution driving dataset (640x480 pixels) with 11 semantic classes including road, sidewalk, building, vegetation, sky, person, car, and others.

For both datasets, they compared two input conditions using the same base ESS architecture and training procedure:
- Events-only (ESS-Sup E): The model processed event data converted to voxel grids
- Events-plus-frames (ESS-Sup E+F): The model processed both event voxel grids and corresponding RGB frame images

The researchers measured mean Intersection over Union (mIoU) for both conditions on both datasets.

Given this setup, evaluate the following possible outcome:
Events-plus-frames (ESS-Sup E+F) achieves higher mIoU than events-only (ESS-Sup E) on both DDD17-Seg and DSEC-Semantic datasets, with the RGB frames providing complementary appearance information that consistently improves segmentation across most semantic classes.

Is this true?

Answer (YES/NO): NO